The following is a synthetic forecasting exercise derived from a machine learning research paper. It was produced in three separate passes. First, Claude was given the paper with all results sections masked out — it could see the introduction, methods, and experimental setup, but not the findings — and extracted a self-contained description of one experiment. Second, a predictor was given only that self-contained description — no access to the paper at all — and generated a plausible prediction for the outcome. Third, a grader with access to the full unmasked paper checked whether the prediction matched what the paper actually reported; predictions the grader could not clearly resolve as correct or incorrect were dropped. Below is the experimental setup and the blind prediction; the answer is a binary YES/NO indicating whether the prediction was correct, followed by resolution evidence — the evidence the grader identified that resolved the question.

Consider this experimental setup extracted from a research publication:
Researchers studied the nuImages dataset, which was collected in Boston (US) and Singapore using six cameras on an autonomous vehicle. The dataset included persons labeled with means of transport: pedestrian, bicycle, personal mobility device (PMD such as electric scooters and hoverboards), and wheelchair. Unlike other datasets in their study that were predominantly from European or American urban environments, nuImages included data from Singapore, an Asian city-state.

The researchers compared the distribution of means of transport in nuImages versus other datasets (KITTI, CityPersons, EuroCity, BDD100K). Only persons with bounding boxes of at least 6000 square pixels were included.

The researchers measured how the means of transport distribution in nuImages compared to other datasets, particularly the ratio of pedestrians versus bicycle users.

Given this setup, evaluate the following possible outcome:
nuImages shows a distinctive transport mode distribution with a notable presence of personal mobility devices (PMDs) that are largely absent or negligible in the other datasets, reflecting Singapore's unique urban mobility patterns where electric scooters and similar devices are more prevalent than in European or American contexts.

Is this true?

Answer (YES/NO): NO